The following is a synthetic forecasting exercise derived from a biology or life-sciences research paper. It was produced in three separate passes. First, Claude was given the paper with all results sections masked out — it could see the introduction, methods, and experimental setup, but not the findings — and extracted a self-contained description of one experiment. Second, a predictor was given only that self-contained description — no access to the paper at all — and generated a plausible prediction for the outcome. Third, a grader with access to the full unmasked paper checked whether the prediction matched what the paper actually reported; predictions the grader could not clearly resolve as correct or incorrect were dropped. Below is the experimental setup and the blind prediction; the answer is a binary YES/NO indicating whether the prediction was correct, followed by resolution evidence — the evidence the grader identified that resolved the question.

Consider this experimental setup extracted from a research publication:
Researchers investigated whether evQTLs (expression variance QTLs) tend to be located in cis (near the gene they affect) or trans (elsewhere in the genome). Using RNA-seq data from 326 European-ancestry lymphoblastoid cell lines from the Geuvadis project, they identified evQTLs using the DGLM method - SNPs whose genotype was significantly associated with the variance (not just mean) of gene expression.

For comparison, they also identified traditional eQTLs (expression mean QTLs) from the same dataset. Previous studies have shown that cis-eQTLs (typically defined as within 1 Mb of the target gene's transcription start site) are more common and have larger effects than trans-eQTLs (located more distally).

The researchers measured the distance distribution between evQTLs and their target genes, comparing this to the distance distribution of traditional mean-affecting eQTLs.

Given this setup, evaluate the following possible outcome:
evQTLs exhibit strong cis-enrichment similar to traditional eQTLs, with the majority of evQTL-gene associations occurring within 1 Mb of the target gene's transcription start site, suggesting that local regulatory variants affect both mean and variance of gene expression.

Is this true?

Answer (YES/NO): NO